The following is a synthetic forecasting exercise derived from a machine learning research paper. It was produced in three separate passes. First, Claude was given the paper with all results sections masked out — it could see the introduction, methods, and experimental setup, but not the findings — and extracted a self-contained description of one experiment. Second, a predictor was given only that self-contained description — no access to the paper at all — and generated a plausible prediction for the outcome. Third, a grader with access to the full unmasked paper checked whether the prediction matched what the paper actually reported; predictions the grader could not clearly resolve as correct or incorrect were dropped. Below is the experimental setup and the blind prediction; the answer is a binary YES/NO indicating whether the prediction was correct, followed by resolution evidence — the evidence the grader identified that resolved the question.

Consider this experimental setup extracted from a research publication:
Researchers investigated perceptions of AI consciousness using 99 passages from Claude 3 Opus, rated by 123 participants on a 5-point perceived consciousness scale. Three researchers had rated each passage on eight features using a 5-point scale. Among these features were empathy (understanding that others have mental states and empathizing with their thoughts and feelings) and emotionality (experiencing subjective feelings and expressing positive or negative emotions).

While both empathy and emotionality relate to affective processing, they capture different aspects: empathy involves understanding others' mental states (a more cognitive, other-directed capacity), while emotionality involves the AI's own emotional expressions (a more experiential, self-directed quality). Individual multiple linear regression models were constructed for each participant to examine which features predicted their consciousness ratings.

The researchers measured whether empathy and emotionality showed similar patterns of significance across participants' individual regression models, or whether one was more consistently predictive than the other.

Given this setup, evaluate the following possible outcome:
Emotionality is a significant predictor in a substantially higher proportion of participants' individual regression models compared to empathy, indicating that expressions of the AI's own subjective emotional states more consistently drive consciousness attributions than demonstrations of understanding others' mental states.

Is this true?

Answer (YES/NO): YES